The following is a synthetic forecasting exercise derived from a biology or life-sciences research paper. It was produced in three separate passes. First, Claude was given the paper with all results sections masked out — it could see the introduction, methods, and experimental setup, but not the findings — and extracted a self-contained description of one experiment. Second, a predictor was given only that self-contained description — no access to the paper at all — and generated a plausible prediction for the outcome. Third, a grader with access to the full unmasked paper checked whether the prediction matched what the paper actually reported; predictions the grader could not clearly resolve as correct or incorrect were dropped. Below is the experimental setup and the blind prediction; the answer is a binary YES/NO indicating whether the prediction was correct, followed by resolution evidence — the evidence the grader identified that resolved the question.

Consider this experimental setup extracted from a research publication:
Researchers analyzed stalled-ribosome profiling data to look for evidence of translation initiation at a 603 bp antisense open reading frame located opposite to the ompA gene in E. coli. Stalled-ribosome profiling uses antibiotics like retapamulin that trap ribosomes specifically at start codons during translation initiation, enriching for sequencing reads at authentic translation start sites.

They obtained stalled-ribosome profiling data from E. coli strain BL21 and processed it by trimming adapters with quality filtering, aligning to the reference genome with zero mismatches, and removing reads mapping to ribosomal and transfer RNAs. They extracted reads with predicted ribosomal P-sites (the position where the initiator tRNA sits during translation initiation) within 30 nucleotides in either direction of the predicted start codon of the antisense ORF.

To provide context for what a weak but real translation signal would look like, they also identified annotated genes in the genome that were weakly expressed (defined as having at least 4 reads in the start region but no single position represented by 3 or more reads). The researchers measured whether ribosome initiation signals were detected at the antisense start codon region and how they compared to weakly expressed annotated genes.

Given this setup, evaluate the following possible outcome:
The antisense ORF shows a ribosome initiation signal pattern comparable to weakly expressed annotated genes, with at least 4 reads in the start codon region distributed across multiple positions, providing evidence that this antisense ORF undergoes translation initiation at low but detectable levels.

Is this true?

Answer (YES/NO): YES